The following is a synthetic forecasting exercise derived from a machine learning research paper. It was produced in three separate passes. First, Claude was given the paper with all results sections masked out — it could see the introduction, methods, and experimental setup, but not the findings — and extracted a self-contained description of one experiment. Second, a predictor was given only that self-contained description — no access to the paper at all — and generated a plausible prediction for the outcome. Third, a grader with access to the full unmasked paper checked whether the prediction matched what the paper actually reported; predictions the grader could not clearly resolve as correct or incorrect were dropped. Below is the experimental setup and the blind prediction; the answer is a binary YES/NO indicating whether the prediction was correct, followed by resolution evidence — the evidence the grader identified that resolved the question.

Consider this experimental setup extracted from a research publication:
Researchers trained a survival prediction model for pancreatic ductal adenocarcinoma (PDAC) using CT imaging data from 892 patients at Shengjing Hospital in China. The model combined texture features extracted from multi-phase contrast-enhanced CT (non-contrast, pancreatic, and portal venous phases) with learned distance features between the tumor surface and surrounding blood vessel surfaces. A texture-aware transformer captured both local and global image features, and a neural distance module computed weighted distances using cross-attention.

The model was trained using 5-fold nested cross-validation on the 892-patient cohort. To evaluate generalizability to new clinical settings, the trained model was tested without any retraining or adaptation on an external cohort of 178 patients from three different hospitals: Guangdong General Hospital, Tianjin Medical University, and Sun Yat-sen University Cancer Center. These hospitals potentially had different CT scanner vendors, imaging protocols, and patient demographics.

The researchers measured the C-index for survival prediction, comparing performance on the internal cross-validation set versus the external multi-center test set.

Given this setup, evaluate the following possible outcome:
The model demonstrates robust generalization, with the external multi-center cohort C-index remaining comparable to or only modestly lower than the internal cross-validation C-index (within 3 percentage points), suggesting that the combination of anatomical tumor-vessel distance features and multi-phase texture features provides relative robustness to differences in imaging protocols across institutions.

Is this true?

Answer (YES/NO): NO